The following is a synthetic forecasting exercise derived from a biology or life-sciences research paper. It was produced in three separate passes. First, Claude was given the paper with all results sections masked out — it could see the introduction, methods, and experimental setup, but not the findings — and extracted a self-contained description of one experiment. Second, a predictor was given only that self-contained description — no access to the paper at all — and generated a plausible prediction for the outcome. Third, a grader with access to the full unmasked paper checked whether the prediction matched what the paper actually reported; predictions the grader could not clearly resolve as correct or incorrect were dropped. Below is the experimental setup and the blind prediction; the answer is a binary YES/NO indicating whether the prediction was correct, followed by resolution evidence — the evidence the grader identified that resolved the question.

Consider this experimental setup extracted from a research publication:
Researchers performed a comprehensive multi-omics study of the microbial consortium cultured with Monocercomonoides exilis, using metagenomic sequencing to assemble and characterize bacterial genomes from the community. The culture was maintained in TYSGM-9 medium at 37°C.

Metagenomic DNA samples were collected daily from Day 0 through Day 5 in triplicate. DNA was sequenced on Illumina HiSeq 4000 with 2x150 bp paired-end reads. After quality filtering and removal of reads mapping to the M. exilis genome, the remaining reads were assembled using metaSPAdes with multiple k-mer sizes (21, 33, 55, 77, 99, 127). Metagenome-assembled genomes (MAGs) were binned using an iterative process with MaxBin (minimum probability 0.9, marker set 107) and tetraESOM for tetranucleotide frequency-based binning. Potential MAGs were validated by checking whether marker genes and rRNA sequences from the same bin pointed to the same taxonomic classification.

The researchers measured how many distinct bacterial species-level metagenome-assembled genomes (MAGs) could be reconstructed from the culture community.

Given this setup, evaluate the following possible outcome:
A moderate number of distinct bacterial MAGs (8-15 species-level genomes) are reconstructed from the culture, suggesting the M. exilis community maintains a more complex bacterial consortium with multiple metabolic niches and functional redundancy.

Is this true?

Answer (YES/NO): NO